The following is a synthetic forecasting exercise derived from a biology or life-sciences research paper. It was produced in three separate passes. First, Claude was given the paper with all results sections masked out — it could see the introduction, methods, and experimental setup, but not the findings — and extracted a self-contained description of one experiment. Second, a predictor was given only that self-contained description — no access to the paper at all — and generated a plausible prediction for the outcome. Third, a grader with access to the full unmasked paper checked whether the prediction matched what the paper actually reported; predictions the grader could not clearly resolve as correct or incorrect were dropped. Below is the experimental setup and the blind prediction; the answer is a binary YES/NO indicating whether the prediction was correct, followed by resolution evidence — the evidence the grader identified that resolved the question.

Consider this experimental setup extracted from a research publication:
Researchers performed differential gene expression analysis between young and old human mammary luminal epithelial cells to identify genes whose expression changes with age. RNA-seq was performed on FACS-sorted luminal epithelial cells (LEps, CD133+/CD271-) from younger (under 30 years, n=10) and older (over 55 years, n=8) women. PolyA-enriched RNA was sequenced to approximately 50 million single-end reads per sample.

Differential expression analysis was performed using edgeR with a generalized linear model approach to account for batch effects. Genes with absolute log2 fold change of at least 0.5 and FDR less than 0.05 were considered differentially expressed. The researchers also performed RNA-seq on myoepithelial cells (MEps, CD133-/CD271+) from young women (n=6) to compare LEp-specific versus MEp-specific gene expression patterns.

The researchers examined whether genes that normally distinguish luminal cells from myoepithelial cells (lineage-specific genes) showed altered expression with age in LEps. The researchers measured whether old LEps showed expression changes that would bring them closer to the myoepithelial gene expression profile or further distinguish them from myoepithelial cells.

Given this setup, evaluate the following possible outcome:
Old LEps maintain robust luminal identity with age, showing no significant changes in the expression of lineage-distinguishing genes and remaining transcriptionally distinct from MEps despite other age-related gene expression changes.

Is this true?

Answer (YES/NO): NO